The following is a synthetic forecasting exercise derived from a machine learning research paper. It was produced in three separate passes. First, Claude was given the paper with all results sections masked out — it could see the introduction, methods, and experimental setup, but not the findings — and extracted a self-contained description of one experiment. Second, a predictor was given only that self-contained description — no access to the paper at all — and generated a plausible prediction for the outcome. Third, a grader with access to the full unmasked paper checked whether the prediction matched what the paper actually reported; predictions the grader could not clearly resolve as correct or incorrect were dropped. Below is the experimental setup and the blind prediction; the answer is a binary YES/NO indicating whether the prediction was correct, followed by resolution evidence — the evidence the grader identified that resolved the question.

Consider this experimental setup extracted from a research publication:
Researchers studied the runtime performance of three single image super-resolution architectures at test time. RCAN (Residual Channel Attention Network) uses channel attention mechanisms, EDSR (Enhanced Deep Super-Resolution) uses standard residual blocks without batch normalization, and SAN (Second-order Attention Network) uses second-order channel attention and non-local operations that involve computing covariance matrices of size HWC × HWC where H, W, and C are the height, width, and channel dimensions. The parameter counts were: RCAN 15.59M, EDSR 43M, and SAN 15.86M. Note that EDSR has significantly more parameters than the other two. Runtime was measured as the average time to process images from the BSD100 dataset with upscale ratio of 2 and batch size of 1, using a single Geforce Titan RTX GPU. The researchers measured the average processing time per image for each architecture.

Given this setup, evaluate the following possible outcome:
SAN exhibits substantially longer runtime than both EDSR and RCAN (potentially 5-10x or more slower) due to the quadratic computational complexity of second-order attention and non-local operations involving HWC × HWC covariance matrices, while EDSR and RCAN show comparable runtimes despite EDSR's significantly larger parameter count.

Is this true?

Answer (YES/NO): YES